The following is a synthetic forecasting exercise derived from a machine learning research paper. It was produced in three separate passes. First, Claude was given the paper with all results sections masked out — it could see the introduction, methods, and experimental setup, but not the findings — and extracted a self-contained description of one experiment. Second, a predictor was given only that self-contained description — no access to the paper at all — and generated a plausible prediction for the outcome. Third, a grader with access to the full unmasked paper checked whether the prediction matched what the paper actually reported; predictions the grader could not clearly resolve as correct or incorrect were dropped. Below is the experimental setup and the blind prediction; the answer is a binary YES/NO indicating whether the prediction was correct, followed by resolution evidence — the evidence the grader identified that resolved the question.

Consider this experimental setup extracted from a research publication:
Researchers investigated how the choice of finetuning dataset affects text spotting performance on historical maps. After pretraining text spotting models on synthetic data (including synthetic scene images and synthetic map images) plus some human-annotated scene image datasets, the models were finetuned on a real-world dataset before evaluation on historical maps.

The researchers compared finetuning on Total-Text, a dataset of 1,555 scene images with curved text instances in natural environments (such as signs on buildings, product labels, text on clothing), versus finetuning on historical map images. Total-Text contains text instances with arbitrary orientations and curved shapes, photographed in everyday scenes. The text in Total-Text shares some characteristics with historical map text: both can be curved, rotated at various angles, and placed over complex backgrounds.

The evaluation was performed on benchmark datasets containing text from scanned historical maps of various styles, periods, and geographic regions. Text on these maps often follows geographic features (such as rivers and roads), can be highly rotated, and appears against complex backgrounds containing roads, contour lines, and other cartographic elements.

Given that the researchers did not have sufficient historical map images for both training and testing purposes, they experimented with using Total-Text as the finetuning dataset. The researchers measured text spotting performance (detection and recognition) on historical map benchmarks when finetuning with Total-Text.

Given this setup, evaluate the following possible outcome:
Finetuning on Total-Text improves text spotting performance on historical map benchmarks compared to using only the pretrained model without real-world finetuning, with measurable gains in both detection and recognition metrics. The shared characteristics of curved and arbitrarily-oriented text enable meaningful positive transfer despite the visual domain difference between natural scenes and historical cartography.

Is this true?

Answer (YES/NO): YES